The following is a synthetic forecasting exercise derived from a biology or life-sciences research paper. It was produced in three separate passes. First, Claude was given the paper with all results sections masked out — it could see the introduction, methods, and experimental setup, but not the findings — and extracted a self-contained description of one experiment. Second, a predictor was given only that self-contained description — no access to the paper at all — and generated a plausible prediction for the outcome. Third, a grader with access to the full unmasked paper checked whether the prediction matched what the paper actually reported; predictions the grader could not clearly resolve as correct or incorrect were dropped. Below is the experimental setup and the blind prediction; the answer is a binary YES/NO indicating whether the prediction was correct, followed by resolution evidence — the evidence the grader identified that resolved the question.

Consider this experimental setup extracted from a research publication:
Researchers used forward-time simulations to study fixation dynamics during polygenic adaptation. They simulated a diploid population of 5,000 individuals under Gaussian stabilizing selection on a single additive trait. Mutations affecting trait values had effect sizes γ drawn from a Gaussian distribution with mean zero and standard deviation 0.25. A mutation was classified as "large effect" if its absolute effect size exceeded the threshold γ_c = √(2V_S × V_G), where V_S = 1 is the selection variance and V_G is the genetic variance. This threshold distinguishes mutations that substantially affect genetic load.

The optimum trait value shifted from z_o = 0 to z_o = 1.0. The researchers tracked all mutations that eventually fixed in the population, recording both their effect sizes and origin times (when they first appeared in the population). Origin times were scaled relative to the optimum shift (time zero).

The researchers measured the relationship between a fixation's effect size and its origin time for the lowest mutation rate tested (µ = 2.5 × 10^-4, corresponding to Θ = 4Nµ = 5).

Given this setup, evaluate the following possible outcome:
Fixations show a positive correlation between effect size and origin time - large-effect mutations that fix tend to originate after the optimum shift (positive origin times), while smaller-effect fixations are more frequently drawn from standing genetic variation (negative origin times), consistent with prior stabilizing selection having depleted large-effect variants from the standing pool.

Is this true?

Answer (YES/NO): NO